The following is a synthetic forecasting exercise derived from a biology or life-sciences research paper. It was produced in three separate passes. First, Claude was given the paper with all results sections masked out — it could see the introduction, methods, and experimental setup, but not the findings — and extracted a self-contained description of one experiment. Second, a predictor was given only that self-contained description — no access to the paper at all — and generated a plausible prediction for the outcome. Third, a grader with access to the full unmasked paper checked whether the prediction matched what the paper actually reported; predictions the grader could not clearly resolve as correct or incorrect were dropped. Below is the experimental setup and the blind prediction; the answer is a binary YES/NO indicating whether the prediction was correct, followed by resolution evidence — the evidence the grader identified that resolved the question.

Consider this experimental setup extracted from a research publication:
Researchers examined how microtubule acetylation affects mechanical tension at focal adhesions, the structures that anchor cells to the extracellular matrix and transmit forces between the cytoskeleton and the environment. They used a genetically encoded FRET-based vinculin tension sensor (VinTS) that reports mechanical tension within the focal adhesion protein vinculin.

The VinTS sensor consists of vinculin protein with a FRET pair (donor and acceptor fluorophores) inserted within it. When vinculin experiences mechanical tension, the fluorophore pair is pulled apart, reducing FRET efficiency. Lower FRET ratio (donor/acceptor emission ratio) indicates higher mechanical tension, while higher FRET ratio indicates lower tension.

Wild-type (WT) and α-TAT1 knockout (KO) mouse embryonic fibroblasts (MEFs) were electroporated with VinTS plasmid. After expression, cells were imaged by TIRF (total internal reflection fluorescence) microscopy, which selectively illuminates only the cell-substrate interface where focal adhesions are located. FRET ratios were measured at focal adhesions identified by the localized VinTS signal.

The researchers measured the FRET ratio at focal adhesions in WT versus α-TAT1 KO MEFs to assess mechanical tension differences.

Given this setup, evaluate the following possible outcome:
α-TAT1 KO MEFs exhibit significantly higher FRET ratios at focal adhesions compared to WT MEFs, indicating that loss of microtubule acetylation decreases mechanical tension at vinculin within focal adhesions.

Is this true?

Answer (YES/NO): YES